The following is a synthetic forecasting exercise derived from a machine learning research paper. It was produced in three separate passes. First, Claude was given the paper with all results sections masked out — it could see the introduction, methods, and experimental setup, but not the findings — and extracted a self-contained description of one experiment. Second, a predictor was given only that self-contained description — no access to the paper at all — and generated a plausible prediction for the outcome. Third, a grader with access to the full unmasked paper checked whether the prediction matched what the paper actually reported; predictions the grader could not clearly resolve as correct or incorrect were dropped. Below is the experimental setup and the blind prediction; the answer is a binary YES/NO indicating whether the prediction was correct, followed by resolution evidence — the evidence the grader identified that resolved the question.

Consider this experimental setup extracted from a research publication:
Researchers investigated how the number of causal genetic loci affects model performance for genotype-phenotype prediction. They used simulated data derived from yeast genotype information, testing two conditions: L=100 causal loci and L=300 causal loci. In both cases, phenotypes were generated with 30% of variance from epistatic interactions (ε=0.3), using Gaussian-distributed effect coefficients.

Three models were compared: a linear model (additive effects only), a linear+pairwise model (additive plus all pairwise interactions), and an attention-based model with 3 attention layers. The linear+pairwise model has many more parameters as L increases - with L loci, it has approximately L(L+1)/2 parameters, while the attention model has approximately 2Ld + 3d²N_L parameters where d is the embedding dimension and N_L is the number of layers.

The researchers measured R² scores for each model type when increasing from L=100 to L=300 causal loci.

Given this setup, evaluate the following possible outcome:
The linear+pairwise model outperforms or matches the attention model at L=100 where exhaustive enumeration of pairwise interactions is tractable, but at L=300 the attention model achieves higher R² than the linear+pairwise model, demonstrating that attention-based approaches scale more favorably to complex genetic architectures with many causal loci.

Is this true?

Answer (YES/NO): NO